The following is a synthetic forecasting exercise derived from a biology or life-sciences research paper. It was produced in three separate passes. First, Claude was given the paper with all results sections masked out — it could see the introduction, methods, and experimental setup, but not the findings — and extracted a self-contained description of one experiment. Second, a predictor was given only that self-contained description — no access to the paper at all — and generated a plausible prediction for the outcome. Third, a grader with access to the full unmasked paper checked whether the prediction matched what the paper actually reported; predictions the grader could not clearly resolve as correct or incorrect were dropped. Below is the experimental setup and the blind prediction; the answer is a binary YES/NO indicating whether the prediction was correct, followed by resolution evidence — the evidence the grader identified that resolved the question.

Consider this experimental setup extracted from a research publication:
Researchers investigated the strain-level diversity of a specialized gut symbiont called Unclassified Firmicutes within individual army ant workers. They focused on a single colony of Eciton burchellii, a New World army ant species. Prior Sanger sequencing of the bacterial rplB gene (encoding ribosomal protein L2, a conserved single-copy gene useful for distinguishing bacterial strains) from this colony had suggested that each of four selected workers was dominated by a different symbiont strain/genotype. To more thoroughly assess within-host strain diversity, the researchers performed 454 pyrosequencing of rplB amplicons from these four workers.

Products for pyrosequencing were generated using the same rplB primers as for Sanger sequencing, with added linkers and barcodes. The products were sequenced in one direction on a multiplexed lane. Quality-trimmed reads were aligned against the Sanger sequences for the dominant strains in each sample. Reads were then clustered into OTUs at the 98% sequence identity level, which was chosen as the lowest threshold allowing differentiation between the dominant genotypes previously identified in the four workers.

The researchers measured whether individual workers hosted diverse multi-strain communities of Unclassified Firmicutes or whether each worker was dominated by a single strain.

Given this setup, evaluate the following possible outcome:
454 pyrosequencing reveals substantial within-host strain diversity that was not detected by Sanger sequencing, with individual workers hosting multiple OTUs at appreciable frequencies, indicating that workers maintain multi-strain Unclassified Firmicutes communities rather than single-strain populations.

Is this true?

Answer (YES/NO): NO